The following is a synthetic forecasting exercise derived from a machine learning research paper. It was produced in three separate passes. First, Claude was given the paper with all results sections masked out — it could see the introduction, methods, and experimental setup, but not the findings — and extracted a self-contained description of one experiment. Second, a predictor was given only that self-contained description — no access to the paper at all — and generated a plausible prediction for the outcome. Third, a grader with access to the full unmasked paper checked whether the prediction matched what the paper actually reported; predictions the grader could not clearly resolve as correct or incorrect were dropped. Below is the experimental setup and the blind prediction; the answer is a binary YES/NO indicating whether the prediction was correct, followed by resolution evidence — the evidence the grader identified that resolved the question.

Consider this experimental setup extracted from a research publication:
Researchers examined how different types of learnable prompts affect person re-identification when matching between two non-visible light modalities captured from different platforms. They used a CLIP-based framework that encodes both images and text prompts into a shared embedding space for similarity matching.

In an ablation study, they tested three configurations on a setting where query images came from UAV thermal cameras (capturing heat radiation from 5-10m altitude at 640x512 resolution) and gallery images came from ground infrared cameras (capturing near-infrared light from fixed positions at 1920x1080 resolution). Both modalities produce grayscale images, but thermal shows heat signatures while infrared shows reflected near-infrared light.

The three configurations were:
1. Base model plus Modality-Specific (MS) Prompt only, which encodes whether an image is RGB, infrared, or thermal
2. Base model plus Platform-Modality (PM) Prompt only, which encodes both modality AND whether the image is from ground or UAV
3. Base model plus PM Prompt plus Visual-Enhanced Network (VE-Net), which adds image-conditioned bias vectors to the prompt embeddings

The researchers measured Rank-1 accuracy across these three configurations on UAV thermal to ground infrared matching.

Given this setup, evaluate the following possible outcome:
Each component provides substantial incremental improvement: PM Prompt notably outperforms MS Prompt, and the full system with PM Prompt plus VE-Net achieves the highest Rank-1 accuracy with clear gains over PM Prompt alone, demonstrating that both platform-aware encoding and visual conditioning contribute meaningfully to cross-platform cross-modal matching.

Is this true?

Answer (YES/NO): YES